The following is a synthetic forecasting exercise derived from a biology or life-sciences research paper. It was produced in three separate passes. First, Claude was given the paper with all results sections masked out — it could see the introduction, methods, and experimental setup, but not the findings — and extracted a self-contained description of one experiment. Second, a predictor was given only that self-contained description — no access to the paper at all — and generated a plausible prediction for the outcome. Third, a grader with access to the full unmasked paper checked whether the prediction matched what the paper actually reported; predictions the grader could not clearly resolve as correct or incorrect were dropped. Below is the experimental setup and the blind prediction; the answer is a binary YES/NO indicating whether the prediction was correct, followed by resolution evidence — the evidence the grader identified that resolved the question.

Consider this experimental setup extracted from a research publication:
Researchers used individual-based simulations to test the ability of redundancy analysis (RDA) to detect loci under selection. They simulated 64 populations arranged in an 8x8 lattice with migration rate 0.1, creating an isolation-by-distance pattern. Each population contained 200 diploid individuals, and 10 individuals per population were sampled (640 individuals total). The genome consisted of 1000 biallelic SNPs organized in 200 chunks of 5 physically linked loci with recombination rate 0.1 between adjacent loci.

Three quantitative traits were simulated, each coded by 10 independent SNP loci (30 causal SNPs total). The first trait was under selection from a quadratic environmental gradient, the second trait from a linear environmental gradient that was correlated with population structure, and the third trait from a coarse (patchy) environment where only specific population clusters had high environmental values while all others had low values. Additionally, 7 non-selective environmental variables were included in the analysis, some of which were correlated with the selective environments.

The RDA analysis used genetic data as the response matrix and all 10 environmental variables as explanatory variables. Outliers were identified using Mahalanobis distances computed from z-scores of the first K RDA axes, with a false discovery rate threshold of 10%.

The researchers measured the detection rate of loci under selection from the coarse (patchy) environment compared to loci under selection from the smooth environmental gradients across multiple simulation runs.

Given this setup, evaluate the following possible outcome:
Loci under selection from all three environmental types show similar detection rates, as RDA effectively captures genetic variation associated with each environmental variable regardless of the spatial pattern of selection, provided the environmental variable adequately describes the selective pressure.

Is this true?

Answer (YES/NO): NO